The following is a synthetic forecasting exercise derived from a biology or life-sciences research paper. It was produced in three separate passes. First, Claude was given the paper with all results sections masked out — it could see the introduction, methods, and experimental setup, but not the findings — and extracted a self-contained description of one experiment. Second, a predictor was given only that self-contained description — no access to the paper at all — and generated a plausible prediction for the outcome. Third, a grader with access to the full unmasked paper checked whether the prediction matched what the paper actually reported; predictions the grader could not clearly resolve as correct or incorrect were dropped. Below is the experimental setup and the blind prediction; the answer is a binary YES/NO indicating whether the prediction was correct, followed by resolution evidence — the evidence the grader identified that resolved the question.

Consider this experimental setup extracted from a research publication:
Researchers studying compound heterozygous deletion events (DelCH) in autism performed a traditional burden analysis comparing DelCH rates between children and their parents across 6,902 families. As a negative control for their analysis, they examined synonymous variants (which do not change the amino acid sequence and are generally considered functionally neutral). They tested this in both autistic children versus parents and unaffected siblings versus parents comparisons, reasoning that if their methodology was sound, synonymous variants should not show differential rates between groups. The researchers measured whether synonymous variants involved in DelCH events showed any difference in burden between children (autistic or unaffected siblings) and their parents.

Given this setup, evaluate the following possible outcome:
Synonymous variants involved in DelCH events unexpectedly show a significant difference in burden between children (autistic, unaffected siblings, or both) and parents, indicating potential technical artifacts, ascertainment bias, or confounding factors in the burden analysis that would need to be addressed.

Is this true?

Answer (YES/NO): NO